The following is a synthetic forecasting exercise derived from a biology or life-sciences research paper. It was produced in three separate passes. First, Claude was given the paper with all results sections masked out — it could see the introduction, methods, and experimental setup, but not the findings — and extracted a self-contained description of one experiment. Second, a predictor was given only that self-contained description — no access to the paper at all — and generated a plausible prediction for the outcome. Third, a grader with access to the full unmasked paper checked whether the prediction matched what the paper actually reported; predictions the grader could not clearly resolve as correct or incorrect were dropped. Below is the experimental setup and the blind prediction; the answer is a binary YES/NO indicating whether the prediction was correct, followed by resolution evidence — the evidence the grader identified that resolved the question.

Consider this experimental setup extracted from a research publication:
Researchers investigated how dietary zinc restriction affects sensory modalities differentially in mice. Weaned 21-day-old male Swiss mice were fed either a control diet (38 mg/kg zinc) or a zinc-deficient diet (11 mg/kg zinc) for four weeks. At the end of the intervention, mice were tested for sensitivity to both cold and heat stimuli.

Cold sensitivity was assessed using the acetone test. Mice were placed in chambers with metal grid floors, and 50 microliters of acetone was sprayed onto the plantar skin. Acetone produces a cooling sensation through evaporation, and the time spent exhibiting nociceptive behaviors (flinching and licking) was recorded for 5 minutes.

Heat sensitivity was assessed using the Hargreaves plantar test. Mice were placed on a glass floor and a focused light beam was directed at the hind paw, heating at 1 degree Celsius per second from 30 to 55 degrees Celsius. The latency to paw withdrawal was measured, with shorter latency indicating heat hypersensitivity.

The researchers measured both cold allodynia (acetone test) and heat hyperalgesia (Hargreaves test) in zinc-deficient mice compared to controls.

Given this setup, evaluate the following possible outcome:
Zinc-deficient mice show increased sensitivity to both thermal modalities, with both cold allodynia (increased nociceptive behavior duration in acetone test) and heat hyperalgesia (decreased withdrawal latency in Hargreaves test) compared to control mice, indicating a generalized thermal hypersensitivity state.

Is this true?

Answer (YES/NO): YES